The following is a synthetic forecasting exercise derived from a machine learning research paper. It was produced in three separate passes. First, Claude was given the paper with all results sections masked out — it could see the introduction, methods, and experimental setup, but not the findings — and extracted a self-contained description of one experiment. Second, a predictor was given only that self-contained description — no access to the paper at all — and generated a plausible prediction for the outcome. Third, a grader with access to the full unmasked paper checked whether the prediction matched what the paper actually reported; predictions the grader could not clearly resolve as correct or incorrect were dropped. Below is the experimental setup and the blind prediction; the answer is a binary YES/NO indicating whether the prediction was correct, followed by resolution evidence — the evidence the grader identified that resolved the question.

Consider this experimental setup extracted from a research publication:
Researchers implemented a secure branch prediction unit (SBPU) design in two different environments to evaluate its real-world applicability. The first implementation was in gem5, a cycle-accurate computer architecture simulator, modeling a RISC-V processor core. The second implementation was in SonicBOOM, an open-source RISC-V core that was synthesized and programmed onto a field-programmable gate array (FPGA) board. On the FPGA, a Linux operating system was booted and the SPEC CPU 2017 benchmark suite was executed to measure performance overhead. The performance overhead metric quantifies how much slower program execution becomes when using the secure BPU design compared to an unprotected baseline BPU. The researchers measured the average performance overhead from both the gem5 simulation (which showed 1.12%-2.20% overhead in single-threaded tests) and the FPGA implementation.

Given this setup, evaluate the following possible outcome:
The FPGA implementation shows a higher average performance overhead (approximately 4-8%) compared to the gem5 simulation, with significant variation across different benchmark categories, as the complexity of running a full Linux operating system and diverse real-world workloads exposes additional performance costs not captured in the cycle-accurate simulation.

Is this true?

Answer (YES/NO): NO